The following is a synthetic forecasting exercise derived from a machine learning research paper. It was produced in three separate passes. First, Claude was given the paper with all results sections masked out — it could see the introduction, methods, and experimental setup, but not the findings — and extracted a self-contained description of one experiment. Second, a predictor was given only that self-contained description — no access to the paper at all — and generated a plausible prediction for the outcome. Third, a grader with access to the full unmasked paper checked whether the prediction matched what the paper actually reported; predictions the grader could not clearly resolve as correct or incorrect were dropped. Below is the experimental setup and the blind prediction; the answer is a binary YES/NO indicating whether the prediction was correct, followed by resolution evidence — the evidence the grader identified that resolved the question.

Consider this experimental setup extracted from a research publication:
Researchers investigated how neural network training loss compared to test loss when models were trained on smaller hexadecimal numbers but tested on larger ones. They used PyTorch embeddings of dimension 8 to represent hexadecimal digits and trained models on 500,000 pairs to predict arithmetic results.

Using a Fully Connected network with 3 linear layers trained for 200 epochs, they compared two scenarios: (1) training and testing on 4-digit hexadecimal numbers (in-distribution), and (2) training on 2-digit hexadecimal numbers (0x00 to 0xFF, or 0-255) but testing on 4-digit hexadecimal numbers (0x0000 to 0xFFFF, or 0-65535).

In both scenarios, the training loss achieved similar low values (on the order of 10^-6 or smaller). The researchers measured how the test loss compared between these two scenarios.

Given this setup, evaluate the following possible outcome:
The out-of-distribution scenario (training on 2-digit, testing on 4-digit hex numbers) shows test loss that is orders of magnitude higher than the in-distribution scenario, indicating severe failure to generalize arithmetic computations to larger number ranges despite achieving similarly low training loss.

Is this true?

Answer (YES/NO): YES